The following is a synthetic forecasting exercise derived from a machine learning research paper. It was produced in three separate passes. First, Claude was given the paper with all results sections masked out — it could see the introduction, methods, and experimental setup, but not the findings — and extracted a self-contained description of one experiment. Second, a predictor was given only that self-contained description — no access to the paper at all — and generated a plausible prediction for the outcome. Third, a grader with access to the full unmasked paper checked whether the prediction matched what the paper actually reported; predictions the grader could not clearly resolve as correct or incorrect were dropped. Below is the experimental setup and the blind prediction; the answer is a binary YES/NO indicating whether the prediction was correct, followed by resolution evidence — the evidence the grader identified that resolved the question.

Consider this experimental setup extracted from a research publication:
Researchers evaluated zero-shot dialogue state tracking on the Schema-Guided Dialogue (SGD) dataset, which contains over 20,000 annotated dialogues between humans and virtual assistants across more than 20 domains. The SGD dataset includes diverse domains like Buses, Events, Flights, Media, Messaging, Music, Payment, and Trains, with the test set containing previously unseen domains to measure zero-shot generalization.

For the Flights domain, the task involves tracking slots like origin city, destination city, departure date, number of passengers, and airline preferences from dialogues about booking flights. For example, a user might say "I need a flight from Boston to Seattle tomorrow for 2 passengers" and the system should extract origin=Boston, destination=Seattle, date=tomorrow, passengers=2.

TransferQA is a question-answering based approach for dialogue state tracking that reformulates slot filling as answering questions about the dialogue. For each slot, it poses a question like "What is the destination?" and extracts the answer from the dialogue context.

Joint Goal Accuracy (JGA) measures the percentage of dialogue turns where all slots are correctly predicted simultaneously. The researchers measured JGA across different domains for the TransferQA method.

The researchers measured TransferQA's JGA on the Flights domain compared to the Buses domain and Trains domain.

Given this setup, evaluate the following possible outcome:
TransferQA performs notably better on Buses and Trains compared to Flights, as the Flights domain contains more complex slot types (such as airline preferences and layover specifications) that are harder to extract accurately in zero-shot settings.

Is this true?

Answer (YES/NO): YES